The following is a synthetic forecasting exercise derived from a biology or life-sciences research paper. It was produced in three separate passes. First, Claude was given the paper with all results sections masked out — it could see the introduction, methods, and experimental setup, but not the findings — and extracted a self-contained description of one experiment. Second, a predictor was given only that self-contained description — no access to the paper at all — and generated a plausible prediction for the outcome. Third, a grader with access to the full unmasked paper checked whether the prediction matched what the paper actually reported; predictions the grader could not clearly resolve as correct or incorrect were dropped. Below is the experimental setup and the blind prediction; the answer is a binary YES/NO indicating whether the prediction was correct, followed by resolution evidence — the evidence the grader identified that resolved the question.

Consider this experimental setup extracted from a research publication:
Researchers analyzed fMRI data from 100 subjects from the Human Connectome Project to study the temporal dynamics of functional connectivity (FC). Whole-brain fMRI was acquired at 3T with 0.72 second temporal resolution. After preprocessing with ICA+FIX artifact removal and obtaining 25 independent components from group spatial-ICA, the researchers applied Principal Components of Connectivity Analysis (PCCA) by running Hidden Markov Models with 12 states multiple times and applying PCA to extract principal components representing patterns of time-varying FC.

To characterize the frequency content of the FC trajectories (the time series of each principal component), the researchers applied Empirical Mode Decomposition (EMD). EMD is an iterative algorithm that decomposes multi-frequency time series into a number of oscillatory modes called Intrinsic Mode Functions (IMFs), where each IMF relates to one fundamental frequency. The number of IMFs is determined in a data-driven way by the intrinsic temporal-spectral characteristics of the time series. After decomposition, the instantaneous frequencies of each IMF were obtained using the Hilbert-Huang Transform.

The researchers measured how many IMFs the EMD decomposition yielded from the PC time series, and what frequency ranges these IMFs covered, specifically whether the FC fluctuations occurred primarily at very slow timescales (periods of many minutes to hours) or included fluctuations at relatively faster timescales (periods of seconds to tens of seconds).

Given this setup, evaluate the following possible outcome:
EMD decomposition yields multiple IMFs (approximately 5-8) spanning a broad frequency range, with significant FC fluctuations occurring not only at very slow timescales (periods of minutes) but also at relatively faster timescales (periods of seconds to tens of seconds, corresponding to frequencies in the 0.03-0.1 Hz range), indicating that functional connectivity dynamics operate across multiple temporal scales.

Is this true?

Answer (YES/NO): NO